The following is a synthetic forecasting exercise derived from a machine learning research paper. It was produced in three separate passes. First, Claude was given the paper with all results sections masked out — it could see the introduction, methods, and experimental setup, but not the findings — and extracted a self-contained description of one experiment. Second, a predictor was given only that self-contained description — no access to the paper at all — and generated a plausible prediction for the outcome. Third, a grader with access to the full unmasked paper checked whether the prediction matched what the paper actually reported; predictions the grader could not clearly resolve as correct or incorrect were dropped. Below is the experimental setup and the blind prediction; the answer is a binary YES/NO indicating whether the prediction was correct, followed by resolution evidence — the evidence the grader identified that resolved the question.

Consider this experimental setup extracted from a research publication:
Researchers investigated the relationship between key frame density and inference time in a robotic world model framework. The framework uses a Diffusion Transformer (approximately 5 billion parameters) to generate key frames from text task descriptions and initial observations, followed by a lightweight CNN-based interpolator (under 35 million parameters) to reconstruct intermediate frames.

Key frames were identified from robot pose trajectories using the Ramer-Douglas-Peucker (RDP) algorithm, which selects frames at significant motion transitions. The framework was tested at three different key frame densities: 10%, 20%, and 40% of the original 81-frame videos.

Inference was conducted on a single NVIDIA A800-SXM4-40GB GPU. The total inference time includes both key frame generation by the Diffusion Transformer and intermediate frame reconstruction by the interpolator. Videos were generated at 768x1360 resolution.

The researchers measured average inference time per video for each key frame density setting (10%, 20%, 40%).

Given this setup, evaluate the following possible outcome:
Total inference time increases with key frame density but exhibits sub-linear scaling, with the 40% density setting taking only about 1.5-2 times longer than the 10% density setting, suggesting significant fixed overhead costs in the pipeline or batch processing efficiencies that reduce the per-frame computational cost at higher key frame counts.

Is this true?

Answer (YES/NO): NO